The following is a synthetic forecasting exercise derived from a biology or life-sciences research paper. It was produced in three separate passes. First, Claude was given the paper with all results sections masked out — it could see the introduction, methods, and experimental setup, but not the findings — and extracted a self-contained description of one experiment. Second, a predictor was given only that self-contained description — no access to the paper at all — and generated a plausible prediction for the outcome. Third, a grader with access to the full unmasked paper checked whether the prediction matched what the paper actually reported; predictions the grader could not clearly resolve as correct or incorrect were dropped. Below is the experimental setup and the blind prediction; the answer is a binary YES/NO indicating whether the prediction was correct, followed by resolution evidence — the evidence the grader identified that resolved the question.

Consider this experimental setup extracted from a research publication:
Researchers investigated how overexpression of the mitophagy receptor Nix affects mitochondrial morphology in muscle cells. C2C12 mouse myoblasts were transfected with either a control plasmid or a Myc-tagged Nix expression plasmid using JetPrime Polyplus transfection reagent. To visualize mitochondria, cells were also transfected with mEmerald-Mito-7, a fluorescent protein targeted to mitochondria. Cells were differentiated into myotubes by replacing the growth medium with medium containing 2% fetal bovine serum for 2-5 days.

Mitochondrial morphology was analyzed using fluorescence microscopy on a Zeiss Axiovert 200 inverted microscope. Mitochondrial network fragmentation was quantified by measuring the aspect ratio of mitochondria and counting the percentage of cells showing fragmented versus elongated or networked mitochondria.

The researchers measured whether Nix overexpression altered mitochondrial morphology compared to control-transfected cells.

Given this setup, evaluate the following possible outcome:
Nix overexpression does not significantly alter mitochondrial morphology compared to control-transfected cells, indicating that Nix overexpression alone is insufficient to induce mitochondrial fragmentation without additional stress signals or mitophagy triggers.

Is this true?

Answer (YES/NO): NO